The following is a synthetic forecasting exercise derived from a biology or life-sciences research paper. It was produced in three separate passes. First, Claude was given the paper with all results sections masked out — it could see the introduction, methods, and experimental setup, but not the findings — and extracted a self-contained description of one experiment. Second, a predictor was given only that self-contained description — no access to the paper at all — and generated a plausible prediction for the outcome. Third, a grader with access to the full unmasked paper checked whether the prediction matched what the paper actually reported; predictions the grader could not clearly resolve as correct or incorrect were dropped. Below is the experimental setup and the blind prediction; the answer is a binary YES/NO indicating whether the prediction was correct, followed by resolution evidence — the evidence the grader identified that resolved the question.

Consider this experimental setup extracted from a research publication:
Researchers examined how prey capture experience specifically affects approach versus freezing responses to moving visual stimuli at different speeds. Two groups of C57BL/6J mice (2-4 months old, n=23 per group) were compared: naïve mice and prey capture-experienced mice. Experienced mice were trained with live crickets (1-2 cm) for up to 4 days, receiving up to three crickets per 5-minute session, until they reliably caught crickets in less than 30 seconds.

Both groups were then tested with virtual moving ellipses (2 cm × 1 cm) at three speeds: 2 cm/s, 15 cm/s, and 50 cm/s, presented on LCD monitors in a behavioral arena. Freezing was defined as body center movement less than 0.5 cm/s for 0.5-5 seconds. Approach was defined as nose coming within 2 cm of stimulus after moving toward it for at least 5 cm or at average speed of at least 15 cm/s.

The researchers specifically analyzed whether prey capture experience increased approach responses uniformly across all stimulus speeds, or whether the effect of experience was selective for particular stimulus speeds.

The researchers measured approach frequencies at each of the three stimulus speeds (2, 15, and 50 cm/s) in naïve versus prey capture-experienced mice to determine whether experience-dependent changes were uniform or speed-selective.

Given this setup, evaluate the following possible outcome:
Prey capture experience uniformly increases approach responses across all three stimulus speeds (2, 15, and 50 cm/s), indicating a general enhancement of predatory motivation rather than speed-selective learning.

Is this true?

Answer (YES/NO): NO